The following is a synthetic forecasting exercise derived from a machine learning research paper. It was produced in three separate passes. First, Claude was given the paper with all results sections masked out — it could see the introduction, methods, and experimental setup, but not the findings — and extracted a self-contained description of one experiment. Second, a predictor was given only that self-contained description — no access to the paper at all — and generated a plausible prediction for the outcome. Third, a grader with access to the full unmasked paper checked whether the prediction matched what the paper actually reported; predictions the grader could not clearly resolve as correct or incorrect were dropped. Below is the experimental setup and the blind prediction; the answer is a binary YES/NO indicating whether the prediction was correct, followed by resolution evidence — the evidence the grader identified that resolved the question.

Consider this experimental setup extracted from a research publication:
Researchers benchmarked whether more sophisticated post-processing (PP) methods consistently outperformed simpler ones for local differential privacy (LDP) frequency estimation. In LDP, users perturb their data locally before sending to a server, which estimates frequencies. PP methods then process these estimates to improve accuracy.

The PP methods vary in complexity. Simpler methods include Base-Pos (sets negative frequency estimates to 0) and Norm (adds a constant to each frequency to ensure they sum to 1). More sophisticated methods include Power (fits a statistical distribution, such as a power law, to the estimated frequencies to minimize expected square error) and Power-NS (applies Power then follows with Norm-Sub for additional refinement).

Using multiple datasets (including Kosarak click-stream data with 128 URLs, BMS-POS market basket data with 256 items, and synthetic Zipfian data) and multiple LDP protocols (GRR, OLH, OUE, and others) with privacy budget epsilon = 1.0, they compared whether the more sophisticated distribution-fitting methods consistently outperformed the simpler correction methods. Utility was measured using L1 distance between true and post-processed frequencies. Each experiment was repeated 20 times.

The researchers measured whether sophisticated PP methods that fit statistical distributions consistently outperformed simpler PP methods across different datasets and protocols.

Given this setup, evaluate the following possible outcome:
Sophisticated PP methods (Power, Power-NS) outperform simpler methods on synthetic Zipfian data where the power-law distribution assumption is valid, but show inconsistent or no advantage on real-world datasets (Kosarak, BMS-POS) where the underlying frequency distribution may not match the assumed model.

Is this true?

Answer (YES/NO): NO